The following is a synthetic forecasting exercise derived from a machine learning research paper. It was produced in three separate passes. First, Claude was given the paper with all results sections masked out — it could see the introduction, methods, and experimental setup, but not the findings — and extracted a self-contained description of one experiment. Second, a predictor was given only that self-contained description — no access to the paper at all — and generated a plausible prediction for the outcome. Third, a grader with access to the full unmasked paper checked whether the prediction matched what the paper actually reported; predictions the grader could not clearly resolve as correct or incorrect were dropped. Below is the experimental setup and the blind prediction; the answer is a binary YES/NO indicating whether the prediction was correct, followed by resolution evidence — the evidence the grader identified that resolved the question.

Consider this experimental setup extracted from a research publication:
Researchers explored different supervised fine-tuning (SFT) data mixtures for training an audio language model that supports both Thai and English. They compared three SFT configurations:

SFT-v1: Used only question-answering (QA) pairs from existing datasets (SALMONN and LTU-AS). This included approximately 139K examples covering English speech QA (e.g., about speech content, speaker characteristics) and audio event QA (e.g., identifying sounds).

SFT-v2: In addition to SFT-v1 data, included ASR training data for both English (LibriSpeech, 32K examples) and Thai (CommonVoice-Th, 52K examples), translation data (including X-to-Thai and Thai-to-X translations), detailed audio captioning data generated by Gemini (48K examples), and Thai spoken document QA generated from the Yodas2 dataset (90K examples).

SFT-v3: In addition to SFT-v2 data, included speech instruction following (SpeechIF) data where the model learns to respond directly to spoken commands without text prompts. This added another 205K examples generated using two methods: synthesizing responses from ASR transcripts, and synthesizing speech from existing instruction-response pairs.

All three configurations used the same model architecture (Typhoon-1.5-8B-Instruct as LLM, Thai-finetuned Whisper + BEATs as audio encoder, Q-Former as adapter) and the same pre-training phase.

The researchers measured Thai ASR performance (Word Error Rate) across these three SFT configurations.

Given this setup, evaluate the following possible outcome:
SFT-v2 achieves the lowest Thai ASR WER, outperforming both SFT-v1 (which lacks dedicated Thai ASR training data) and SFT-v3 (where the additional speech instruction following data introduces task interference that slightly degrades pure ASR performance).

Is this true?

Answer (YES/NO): NO